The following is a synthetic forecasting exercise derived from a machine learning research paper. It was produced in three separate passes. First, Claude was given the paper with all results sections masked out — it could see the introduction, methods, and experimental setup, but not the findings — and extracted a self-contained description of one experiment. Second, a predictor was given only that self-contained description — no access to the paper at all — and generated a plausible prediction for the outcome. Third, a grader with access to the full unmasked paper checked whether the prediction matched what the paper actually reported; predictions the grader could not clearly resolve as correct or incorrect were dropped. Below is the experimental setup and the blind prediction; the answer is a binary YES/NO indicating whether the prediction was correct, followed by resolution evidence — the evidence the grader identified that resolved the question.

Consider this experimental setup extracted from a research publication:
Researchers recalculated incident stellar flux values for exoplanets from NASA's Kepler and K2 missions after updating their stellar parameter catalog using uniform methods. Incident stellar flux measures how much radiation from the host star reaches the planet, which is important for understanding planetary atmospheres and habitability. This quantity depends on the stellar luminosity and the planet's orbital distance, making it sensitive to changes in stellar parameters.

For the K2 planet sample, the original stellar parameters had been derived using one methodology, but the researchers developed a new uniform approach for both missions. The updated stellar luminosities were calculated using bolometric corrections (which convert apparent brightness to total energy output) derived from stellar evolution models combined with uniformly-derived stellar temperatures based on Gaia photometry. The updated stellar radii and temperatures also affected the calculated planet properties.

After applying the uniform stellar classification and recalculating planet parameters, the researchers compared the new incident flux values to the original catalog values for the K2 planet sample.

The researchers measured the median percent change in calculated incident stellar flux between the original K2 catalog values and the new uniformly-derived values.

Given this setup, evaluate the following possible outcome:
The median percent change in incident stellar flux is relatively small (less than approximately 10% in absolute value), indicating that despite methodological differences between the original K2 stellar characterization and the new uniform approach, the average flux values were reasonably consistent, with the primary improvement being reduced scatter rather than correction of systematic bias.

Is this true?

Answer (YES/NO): NO